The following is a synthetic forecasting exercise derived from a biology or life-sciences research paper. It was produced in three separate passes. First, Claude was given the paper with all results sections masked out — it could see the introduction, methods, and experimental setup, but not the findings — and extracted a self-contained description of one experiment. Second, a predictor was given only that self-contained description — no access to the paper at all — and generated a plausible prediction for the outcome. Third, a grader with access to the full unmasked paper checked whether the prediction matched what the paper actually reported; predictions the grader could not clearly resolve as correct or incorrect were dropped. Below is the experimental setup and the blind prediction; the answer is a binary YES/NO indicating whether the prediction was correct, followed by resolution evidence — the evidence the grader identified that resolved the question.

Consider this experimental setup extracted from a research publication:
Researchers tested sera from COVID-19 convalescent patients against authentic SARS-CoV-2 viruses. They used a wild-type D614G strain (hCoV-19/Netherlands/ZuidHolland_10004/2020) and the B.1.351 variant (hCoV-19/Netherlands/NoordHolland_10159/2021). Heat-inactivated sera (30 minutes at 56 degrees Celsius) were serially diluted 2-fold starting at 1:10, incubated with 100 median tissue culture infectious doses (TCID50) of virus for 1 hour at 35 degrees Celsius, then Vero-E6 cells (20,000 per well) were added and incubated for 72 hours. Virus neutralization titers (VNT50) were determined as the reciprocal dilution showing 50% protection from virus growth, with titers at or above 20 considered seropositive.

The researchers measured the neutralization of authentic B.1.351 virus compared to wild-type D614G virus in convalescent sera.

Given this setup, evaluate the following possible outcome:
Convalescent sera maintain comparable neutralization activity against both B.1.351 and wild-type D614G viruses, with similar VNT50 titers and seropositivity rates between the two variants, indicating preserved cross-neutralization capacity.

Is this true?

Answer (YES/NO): NO